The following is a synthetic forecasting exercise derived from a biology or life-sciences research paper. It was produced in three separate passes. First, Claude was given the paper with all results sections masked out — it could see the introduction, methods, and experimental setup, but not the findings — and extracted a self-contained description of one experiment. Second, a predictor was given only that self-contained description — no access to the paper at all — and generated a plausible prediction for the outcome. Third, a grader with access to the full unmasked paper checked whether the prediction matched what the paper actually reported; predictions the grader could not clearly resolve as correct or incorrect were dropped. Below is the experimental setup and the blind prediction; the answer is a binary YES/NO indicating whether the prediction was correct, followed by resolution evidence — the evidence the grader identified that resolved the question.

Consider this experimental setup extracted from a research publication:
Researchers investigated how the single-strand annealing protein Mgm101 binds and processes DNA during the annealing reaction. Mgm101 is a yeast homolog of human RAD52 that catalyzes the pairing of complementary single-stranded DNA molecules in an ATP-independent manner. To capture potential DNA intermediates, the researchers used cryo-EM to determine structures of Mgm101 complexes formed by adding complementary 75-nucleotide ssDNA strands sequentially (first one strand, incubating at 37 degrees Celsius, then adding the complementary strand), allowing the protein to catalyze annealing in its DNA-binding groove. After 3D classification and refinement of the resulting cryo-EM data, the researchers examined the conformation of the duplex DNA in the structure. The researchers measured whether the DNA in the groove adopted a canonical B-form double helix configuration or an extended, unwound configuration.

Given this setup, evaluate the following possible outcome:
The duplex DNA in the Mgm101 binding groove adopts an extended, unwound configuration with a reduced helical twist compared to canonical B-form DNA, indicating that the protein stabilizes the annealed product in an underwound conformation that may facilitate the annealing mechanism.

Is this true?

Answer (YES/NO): YES